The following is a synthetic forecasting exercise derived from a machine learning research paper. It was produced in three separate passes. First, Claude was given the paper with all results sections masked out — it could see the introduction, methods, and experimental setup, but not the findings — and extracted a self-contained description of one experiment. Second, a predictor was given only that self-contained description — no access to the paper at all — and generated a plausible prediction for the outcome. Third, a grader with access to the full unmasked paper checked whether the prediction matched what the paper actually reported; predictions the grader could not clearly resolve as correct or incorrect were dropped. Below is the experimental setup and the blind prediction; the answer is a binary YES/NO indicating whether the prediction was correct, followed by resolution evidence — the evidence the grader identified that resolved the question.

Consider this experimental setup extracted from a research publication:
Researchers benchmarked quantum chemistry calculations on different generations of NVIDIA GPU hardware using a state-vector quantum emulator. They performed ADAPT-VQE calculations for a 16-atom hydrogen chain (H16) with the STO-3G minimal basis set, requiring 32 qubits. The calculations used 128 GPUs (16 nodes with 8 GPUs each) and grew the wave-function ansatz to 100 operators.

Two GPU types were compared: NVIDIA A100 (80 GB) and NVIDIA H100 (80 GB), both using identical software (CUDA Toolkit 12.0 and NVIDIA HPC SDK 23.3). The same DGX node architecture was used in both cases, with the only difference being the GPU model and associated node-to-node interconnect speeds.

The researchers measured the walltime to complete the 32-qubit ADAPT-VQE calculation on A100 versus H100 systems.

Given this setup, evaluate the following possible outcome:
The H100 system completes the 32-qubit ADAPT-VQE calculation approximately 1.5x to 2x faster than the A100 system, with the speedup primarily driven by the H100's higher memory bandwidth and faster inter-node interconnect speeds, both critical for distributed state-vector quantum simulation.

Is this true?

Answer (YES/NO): NO